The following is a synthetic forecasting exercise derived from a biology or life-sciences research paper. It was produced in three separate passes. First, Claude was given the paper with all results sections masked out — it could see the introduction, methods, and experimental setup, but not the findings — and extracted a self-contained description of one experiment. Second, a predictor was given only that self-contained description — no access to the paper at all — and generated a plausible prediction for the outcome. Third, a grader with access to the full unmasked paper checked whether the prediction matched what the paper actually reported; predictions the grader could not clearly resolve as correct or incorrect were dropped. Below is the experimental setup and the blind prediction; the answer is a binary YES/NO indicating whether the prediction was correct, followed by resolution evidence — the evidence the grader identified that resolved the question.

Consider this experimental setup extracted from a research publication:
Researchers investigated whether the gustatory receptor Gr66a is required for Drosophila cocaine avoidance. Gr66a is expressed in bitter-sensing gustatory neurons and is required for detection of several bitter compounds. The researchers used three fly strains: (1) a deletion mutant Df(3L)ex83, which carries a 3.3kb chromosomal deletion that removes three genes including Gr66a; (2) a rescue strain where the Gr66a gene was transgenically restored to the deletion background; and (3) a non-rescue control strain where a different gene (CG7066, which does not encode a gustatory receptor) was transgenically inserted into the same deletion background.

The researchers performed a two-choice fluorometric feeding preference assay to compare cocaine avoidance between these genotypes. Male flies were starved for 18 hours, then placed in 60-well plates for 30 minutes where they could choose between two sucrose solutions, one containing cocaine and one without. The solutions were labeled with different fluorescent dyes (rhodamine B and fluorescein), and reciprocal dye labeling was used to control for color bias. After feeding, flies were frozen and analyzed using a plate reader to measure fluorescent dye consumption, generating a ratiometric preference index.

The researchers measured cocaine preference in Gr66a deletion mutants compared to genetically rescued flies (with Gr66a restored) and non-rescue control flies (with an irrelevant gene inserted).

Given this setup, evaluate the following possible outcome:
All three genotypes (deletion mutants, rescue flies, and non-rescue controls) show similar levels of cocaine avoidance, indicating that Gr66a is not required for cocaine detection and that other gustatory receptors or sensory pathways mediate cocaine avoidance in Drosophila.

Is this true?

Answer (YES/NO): NO